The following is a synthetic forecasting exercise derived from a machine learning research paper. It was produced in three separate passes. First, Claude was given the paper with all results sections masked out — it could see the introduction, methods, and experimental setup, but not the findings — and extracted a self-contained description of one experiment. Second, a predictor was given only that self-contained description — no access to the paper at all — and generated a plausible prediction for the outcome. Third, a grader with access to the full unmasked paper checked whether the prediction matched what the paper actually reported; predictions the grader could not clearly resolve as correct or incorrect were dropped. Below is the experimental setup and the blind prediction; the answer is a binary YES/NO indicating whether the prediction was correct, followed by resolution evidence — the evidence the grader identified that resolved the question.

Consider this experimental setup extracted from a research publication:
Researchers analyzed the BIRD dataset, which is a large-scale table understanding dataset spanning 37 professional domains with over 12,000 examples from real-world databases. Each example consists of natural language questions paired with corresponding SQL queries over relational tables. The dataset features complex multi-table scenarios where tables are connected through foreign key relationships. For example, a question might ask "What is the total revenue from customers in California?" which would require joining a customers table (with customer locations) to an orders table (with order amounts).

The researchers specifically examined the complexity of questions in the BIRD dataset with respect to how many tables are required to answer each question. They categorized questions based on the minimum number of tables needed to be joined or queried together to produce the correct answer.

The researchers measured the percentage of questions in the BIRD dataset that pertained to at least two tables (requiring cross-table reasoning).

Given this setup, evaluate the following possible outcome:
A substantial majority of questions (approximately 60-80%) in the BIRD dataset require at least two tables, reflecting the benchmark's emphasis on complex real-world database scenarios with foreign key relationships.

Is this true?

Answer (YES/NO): NO